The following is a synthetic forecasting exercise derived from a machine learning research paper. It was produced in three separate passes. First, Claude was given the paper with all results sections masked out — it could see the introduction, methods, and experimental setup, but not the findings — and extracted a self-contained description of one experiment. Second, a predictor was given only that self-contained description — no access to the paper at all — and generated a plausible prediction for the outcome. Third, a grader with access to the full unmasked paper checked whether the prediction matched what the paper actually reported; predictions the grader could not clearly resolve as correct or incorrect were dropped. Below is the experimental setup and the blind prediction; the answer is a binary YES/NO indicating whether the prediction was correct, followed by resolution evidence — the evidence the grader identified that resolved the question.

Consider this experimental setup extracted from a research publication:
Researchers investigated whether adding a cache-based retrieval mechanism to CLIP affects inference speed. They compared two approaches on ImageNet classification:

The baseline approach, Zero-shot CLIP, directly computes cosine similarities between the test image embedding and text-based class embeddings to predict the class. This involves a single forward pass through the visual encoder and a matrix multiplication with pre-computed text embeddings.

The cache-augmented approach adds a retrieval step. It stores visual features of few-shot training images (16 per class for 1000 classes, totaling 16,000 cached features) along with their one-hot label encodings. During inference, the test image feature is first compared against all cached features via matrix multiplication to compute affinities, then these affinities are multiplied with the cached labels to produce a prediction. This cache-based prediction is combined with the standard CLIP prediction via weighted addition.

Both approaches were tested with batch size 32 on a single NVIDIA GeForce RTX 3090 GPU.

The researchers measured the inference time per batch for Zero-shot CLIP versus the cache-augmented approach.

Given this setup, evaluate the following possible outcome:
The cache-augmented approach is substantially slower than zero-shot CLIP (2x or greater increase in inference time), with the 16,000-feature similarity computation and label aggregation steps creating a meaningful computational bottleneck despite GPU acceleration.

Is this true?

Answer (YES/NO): NO